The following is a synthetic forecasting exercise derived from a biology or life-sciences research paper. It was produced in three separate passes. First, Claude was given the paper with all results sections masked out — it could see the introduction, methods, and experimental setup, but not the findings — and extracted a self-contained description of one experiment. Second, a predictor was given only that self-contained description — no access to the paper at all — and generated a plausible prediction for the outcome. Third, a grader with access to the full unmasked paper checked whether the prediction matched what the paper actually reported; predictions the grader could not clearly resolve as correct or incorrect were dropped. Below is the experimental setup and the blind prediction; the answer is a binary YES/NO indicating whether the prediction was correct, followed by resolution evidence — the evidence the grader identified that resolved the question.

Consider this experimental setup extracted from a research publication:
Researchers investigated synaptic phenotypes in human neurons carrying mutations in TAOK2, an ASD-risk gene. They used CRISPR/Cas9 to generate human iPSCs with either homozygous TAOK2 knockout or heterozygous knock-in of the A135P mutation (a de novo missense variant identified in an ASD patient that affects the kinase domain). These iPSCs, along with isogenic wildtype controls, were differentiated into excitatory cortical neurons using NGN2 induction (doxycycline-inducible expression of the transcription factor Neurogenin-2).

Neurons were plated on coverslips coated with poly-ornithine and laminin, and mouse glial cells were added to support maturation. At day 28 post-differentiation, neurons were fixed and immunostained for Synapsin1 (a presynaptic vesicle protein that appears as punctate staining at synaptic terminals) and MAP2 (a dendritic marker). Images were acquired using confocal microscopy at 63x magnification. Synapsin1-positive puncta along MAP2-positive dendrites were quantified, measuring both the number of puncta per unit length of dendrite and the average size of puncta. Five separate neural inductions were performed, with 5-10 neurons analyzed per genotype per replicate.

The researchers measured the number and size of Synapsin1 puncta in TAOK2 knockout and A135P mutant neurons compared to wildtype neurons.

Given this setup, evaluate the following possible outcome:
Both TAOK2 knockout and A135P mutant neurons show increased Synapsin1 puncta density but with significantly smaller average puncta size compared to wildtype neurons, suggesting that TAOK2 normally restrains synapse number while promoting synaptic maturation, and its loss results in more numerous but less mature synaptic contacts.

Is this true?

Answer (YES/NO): NO